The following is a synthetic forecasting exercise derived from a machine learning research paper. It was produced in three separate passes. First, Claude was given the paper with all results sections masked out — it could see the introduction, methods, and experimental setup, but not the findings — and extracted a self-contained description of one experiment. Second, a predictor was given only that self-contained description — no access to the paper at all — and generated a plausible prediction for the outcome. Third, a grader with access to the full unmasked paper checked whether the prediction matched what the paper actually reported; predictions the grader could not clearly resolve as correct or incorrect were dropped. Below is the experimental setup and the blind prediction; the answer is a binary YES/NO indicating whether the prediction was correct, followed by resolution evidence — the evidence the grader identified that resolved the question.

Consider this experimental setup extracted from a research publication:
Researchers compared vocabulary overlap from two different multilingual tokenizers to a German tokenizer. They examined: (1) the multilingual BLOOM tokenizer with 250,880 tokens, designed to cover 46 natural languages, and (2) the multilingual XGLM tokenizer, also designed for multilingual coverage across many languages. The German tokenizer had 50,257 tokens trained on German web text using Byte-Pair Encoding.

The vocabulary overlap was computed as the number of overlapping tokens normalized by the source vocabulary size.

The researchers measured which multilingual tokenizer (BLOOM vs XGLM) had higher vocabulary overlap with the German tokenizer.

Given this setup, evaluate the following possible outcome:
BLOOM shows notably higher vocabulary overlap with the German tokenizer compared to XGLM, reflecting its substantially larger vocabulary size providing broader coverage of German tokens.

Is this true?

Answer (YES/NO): YES